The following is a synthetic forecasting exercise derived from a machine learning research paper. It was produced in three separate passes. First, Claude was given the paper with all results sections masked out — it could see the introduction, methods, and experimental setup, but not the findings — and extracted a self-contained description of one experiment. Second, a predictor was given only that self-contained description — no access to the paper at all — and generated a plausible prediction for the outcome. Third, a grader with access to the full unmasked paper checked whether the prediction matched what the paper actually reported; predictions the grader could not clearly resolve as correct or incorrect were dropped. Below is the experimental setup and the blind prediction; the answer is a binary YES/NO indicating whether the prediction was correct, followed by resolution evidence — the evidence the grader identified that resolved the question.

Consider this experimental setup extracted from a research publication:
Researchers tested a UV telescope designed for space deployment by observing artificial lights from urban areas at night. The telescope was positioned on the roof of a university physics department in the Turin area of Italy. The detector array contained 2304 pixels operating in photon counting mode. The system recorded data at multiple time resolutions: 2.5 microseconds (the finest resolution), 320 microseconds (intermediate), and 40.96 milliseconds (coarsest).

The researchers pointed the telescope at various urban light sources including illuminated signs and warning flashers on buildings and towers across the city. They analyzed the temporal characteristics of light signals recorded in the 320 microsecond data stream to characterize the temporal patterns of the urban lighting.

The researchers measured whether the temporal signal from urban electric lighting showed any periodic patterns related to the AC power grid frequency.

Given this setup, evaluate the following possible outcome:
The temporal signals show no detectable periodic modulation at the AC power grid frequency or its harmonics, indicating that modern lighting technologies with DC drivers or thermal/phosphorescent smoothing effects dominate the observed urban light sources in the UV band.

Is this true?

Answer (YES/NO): NO